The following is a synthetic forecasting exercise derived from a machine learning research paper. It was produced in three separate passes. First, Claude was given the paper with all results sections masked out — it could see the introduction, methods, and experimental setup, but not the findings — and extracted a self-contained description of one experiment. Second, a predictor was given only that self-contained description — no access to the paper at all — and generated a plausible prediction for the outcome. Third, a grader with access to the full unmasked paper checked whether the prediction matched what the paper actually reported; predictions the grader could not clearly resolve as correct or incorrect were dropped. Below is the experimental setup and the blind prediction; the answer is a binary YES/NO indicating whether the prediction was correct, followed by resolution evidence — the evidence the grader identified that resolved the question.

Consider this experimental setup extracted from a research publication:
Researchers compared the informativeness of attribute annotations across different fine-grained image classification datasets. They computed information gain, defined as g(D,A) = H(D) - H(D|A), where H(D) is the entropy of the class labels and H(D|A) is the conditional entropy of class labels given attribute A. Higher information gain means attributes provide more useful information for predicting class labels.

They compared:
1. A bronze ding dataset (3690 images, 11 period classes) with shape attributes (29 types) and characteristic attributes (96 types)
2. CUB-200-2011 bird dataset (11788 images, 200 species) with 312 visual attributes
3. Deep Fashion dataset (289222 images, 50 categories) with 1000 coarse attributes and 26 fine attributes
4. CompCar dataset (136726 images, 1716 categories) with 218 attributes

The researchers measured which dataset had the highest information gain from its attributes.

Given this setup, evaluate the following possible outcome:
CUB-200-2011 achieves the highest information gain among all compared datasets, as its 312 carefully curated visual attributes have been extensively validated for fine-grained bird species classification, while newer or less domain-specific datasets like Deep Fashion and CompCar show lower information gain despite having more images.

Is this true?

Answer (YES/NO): NO